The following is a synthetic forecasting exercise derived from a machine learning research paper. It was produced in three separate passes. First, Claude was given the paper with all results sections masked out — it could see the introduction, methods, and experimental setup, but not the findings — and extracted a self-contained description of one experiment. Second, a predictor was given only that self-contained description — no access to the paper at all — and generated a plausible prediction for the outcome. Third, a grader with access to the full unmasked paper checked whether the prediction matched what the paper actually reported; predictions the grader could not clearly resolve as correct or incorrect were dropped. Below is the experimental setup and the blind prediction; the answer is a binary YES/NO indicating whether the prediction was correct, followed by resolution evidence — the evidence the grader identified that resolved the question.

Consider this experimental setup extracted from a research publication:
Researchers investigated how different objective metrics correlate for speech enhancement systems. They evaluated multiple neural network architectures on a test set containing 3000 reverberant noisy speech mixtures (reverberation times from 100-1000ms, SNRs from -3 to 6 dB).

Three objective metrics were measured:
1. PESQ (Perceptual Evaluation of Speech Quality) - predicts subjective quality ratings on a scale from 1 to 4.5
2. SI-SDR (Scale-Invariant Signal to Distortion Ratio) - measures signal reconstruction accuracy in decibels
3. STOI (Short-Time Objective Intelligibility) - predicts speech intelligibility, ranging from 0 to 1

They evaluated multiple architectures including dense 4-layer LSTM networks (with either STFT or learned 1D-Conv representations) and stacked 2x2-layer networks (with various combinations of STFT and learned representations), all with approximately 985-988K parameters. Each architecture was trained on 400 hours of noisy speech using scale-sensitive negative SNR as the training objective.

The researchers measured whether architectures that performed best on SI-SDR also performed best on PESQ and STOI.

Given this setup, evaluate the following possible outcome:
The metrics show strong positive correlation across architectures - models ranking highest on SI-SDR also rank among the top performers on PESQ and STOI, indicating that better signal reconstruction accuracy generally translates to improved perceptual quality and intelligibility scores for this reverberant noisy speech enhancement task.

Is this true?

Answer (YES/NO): YES